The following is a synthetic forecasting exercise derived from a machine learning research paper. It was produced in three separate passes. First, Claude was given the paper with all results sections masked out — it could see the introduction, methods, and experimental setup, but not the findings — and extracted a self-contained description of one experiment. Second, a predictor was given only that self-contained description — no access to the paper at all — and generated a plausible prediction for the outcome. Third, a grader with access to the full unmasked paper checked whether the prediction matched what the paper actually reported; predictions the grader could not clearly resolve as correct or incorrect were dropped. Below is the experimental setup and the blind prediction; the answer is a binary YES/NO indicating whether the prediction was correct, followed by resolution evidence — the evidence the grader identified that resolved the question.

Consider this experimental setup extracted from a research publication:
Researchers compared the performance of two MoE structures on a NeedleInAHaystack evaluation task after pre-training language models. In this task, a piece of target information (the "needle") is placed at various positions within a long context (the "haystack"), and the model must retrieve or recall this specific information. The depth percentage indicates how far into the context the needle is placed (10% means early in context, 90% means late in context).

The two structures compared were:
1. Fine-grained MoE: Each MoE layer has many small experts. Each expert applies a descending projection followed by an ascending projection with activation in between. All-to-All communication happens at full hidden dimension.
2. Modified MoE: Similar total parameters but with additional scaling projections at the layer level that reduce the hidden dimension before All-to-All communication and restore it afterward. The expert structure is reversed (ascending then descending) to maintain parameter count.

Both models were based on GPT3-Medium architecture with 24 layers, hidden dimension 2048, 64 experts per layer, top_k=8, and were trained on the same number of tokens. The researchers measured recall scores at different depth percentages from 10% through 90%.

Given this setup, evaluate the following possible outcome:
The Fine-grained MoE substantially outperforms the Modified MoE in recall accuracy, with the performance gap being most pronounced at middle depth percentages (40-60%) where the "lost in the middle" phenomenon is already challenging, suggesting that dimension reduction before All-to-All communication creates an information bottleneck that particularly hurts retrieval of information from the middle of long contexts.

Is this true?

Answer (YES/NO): NO